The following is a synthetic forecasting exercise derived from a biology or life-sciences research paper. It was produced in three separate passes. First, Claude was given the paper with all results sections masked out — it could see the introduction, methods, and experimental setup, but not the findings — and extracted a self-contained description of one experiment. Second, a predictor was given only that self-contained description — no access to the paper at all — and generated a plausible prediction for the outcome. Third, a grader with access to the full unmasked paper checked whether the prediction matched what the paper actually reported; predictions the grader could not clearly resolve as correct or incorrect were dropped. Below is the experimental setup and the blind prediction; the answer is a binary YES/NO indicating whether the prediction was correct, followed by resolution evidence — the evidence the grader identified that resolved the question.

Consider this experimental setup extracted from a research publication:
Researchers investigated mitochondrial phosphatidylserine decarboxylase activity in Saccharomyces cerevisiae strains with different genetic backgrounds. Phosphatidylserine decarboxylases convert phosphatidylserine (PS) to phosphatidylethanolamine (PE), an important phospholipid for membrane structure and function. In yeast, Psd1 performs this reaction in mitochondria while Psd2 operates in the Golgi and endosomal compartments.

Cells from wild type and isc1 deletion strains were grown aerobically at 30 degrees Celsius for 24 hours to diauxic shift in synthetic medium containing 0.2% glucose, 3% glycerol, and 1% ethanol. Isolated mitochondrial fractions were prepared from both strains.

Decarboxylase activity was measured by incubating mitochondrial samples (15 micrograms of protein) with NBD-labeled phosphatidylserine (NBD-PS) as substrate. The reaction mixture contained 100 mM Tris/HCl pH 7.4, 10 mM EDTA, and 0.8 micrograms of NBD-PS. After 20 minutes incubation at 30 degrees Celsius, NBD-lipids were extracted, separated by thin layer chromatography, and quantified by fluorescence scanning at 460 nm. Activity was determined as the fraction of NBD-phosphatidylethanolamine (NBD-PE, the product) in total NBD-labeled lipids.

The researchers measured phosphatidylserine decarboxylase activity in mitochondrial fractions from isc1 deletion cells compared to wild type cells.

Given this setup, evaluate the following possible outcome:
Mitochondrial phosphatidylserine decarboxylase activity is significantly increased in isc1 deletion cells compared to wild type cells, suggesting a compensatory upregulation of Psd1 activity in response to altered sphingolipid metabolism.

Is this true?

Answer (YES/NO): NO